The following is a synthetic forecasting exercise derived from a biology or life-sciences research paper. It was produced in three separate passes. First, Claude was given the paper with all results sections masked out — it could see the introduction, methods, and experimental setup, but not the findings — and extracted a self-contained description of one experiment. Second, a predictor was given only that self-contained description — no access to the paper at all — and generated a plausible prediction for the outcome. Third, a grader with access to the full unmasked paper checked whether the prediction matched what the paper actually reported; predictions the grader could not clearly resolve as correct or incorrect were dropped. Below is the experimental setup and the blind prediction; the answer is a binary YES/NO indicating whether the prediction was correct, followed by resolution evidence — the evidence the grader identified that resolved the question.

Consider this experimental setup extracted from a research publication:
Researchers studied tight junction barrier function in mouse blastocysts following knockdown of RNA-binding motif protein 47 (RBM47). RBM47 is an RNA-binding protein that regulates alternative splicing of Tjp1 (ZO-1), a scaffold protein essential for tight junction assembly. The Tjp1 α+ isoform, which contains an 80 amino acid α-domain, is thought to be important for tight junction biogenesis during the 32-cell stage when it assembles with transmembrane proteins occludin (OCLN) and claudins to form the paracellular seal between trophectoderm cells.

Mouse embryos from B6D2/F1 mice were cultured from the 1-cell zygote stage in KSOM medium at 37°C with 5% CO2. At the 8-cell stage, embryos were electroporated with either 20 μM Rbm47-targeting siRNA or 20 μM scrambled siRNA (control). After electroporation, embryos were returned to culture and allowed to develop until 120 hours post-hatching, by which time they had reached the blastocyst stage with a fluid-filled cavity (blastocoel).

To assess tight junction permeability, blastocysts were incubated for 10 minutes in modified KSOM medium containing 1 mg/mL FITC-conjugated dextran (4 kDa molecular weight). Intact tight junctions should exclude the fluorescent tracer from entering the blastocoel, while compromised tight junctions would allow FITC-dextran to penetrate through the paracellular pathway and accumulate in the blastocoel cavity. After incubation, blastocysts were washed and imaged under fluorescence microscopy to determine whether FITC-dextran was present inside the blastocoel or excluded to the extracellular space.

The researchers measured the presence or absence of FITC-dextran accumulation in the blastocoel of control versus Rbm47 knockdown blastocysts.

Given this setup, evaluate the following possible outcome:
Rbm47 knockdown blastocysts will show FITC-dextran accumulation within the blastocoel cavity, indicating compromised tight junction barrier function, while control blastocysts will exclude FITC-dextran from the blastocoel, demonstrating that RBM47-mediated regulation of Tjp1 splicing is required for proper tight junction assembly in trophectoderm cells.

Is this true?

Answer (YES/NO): NO